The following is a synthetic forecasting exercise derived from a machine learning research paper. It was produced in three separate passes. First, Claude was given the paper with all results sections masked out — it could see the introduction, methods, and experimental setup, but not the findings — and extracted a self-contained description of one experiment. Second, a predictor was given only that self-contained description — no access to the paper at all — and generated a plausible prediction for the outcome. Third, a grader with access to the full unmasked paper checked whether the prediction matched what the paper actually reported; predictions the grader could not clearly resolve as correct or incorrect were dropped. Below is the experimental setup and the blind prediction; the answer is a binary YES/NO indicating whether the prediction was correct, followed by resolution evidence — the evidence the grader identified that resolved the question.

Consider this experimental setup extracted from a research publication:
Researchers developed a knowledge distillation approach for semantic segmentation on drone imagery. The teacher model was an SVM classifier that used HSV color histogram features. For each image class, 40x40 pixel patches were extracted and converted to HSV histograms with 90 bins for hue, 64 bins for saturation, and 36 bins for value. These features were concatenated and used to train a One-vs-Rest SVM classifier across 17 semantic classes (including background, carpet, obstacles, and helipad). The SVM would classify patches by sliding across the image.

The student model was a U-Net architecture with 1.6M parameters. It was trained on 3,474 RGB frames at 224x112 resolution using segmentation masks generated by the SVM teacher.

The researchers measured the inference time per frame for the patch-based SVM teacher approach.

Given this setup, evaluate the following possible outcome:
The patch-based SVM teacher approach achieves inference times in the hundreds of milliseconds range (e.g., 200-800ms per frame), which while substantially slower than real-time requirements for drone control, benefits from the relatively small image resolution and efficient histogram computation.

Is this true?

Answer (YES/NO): NO